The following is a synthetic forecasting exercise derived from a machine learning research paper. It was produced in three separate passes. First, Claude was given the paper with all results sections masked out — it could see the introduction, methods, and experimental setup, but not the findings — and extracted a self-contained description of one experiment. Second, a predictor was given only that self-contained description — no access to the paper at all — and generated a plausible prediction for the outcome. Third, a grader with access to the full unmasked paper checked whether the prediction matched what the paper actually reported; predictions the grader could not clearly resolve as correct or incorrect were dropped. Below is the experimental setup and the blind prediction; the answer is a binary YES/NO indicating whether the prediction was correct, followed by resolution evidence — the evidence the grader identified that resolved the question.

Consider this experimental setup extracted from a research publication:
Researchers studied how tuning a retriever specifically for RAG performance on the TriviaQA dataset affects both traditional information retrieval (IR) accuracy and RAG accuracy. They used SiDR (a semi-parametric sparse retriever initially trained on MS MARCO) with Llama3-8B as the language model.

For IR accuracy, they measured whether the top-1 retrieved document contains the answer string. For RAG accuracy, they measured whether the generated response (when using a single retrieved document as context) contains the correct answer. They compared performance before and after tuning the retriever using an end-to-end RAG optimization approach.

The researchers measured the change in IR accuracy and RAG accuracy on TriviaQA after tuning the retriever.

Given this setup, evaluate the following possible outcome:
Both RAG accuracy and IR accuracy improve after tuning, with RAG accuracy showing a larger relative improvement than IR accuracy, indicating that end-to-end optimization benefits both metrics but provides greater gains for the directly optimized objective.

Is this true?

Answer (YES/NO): NO